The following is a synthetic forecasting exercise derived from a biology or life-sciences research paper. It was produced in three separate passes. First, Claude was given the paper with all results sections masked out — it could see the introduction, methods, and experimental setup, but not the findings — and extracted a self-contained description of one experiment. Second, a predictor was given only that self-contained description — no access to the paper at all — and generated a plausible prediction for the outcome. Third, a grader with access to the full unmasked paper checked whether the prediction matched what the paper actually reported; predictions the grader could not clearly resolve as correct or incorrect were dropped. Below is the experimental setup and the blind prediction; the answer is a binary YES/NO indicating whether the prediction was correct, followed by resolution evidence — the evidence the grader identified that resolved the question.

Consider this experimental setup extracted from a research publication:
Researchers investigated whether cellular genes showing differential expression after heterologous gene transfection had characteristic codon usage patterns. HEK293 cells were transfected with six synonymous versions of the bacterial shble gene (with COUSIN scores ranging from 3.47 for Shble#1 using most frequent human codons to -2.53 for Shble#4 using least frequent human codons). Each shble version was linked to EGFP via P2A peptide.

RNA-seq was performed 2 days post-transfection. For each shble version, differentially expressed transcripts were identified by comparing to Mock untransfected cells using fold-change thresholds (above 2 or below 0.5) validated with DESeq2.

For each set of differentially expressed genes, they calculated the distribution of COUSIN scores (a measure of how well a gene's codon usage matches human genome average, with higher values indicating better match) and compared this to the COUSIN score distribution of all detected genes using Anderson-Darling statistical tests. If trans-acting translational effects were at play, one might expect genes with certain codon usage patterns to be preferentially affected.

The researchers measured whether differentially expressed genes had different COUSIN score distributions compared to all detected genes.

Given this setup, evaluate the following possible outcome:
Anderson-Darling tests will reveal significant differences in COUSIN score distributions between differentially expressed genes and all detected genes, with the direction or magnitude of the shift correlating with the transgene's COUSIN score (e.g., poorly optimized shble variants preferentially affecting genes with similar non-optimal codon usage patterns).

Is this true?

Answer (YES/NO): NO